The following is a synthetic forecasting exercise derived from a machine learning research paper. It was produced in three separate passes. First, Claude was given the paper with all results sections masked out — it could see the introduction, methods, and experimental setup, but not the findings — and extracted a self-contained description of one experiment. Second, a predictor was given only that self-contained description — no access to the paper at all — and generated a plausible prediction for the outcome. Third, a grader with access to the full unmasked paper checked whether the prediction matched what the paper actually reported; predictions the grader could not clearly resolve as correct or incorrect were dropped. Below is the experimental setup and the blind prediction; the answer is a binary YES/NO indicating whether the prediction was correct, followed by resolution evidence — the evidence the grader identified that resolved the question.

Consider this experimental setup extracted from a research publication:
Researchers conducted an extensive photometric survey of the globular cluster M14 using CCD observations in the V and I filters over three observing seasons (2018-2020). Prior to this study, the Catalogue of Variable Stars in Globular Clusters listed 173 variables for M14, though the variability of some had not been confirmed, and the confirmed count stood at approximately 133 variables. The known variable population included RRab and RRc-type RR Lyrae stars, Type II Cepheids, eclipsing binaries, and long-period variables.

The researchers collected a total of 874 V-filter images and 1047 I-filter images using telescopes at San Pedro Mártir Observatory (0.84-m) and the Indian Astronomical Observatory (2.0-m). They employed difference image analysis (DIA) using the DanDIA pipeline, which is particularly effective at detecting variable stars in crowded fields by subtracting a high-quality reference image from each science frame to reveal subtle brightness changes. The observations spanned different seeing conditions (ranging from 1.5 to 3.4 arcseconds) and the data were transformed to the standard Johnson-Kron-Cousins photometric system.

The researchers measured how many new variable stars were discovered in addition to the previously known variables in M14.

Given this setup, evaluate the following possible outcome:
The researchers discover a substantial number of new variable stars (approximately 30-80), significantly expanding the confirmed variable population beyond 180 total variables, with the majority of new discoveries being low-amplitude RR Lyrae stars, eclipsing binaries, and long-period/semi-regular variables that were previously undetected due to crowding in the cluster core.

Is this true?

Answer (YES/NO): NO